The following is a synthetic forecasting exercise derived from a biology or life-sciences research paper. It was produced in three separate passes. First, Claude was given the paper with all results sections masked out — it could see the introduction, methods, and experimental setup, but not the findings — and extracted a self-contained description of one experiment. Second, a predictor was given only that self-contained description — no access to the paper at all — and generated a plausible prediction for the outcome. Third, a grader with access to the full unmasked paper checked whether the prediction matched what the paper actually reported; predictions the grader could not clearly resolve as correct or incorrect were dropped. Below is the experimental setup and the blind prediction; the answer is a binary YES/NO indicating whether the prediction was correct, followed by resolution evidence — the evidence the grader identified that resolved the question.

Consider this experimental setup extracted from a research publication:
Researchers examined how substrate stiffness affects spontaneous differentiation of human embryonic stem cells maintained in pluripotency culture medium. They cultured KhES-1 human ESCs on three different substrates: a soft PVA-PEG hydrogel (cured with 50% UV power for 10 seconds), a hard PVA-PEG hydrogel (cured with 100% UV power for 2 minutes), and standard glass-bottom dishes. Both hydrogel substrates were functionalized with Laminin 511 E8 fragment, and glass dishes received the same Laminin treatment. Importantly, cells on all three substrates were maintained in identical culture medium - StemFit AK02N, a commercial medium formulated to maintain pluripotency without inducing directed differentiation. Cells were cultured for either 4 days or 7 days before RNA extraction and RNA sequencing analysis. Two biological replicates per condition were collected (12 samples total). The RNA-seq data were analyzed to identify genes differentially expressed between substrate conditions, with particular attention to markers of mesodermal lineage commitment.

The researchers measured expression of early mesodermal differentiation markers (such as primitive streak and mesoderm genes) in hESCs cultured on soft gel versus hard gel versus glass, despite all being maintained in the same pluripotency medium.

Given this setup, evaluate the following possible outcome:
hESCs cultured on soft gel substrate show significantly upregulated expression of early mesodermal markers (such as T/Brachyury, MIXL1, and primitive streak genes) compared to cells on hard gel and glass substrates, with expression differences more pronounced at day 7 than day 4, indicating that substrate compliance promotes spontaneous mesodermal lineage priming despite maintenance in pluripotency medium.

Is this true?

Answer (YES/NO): NO